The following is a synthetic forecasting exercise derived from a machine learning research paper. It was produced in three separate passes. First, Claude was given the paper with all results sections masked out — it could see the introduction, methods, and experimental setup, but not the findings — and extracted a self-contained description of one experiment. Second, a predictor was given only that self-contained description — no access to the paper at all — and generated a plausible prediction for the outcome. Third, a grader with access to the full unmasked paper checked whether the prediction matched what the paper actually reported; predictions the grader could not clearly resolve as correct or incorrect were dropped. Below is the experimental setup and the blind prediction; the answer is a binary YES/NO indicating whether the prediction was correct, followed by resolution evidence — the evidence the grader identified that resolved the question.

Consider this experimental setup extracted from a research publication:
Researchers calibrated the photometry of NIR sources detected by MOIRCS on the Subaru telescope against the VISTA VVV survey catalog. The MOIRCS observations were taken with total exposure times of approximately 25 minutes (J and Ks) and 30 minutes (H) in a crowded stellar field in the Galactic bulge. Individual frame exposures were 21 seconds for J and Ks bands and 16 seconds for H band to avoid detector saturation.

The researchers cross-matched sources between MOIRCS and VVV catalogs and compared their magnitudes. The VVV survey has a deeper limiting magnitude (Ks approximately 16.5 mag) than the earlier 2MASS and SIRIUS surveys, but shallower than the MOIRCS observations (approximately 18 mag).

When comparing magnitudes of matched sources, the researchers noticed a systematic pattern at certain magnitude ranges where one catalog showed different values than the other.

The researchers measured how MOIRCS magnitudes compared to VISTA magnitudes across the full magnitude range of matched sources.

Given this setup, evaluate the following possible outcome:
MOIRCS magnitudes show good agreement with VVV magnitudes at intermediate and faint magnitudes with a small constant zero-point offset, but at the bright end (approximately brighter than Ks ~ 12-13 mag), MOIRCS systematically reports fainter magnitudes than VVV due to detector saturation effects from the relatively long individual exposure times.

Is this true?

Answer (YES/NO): YES